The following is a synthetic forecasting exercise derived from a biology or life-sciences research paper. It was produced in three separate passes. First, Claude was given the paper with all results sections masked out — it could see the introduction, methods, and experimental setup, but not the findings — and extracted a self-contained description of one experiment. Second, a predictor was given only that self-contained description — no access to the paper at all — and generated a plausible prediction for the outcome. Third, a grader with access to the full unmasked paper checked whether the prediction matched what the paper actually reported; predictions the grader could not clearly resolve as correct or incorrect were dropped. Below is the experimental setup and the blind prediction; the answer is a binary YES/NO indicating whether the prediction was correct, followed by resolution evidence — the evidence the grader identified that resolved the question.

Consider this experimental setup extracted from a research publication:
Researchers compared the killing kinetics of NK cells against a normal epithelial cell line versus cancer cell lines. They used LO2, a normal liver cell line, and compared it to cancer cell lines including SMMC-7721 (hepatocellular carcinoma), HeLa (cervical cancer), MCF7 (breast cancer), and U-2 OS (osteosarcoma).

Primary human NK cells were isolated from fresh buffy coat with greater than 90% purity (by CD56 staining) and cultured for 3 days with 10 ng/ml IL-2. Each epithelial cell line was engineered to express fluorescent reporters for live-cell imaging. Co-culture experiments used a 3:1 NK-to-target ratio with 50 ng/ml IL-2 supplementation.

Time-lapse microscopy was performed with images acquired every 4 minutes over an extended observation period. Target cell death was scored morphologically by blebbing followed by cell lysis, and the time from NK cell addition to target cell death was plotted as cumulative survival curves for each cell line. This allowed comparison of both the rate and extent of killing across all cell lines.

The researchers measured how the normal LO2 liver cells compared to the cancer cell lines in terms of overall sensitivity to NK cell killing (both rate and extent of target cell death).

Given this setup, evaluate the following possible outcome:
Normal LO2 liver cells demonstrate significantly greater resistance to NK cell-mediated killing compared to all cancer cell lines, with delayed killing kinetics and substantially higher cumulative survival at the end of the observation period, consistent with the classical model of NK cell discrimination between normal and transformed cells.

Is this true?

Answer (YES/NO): YES